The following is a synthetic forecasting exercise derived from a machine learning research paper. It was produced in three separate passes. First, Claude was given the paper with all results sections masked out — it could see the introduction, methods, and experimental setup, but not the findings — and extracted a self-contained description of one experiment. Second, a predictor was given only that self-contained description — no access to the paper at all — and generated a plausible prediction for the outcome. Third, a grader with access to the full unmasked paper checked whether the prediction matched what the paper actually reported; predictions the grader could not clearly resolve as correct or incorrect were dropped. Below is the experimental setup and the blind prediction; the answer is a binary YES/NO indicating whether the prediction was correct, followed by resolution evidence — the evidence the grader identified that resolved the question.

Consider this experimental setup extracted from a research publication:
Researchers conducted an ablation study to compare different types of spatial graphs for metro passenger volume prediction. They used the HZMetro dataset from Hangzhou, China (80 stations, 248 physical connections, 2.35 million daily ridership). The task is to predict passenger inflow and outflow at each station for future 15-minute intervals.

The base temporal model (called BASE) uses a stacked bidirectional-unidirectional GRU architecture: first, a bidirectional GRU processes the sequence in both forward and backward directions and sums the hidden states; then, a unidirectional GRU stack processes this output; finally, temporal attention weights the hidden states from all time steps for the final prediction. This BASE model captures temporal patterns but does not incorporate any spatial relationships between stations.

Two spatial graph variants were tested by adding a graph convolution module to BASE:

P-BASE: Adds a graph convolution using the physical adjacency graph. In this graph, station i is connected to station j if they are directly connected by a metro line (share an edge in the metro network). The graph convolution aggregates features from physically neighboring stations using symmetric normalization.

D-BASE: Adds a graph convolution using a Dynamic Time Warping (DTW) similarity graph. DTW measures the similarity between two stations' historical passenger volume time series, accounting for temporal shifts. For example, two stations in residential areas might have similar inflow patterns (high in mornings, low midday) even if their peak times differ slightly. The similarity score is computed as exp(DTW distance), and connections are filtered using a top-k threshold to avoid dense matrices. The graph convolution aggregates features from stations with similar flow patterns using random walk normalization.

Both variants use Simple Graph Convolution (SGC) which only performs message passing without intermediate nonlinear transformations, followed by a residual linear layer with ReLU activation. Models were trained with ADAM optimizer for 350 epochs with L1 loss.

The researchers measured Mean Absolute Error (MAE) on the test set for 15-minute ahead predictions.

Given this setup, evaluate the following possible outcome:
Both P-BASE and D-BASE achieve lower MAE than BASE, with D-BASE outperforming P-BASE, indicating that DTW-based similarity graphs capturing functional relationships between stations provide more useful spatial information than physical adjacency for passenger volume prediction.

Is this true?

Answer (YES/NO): NO